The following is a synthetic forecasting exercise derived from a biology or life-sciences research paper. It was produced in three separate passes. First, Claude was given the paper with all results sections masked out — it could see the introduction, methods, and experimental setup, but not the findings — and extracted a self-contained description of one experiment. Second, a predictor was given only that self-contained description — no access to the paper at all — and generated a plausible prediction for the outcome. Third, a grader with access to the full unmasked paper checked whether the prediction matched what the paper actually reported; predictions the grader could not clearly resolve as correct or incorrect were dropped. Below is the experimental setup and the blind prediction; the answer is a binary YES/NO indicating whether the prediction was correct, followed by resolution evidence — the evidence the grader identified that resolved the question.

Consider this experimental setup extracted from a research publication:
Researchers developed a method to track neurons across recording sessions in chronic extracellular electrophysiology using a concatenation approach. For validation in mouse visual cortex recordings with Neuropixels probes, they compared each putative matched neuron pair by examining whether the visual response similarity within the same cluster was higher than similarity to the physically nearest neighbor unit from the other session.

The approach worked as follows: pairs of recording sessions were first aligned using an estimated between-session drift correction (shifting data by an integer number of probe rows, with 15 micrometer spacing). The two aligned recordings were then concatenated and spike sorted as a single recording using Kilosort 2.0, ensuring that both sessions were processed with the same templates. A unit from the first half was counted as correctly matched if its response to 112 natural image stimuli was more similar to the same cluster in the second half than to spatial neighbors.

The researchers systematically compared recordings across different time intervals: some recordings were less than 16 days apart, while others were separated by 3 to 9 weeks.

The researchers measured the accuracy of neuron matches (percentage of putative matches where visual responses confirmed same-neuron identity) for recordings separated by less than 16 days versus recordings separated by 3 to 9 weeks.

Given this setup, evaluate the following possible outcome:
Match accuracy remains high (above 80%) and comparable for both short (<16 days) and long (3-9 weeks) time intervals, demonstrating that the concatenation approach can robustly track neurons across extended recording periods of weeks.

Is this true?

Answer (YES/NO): NO